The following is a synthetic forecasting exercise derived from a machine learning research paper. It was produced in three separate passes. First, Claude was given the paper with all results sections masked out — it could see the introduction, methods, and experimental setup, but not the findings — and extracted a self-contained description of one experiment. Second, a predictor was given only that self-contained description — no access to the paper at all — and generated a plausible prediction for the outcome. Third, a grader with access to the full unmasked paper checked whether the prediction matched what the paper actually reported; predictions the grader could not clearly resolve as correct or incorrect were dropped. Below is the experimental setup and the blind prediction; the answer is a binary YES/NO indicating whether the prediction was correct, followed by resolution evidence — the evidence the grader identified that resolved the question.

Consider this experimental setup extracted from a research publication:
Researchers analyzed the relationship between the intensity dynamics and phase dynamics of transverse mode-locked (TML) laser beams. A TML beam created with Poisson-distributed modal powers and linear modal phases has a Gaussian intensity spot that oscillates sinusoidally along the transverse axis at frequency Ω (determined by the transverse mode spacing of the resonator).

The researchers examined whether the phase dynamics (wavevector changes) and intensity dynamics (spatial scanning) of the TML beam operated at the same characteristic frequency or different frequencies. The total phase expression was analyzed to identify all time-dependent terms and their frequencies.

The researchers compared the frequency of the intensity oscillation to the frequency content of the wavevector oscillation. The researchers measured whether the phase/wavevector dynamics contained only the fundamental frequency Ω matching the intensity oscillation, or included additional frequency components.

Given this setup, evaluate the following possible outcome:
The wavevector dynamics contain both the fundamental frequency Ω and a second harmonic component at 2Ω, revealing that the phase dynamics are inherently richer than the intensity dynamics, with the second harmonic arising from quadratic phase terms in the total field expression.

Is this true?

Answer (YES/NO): YES